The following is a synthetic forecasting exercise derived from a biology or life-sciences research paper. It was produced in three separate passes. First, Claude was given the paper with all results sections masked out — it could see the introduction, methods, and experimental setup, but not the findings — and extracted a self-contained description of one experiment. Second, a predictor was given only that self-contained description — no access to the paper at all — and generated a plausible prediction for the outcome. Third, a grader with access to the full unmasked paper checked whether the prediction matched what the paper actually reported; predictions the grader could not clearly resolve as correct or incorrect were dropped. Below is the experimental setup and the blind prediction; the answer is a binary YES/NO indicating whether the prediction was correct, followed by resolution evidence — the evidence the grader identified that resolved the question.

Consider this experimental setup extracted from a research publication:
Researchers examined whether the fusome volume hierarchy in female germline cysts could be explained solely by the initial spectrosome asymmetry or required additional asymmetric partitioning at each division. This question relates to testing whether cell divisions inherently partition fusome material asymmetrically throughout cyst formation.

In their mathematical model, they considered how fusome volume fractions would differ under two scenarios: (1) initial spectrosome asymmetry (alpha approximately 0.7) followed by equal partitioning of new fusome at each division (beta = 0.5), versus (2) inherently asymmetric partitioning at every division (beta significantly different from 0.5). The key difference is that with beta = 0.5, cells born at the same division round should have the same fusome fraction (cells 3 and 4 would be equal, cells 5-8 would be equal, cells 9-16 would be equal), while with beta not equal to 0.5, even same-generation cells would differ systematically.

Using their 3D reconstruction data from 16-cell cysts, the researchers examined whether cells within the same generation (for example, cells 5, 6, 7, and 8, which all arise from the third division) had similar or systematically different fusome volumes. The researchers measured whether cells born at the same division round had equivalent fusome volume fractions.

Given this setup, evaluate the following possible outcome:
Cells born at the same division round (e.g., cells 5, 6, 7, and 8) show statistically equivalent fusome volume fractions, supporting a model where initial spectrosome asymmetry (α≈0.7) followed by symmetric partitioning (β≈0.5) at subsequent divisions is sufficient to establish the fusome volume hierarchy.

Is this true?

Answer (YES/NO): YES